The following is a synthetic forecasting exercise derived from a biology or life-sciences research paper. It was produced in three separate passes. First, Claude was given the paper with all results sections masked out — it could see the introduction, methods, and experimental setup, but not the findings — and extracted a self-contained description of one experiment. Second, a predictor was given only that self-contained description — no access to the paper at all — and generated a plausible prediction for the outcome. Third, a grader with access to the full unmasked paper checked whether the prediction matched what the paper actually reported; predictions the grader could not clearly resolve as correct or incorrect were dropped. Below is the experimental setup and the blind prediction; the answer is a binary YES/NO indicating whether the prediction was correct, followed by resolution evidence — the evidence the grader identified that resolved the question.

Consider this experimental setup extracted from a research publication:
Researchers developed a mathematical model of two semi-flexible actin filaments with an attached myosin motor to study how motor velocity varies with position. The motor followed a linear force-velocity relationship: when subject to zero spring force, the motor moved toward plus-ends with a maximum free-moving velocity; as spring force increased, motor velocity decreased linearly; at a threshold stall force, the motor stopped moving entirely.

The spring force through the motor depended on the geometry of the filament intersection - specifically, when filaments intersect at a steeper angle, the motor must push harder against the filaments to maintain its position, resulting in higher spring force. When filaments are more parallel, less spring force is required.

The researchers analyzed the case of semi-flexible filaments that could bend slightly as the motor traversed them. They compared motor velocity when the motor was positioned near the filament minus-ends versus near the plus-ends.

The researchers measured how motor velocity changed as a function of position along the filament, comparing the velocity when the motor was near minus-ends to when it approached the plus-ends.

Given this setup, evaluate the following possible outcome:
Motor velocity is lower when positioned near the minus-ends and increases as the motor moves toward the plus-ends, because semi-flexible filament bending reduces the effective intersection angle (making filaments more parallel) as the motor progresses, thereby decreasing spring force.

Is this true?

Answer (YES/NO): YES